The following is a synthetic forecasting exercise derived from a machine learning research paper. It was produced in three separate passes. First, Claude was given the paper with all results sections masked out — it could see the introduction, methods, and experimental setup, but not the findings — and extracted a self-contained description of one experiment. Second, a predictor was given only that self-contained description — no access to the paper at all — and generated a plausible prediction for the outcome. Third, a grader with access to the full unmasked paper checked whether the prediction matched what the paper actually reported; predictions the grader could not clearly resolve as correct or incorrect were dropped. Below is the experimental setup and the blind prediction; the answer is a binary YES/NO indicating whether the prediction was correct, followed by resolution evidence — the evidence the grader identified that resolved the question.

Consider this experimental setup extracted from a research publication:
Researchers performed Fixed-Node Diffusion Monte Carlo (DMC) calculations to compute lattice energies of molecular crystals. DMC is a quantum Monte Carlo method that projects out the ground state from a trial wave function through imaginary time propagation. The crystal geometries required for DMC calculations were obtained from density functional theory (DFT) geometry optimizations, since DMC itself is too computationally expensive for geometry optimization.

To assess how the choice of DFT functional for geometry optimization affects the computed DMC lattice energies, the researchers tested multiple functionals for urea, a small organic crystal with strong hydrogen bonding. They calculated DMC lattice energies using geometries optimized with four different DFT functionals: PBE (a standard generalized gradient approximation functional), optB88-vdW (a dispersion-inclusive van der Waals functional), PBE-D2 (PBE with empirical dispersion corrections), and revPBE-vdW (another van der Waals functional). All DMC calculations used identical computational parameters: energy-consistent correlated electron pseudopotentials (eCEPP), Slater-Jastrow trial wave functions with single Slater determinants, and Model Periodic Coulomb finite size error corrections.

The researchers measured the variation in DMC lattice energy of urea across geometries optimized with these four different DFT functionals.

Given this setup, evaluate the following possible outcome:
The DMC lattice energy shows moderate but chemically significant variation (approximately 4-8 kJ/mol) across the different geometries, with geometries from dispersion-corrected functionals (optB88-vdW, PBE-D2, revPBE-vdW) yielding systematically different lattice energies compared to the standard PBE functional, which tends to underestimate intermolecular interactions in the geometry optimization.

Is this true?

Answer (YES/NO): NO